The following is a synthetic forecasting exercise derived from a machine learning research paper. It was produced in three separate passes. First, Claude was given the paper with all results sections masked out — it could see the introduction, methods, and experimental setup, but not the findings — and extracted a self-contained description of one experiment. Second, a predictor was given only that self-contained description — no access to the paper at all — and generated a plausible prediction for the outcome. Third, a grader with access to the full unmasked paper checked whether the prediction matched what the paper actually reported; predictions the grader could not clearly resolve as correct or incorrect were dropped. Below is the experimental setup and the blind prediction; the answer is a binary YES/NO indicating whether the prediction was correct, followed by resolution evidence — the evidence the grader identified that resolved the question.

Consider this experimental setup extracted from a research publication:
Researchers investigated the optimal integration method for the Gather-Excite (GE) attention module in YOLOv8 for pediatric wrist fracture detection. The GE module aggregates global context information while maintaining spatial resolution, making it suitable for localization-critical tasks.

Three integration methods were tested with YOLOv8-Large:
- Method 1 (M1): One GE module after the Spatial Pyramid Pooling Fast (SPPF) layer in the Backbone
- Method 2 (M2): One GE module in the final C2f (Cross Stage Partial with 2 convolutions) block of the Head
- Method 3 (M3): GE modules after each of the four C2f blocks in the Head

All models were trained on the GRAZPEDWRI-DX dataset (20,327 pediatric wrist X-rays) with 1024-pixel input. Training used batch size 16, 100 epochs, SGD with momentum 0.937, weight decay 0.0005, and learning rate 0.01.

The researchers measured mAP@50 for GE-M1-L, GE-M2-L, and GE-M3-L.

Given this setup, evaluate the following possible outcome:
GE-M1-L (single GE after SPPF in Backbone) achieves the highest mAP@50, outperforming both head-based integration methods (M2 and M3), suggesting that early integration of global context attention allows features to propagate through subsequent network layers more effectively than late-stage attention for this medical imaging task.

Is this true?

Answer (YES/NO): NO